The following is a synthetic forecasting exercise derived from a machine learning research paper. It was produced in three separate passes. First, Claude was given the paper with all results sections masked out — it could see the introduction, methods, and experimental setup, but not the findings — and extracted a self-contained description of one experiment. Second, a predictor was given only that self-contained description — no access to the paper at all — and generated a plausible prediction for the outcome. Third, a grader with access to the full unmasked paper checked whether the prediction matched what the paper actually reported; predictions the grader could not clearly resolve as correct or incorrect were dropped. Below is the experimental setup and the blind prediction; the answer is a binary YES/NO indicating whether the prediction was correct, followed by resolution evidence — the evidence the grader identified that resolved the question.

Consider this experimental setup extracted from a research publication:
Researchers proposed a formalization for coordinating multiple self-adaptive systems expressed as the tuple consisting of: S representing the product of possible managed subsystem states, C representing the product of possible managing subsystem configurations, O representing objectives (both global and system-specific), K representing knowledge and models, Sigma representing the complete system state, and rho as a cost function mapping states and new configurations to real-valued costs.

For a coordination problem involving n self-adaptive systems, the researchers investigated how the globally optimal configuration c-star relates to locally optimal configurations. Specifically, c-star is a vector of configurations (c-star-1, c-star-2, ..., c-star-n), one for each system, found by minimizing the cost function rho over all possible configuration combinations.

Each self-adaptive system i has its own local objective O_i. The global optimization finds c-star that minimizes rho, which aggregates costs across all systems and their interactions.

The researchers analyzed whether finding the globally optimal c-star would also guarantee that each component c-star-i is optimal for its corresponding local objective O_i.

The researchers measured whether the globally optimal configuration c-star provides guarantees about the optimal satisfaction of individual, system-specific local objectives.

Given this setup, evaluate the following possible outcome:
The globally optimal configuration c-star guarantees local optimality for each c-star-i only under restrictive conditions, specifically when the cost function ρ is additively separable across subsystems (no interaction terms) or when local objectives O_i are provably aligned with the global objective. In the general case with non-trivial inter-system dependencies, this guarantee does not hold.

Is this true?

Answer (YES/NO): NO